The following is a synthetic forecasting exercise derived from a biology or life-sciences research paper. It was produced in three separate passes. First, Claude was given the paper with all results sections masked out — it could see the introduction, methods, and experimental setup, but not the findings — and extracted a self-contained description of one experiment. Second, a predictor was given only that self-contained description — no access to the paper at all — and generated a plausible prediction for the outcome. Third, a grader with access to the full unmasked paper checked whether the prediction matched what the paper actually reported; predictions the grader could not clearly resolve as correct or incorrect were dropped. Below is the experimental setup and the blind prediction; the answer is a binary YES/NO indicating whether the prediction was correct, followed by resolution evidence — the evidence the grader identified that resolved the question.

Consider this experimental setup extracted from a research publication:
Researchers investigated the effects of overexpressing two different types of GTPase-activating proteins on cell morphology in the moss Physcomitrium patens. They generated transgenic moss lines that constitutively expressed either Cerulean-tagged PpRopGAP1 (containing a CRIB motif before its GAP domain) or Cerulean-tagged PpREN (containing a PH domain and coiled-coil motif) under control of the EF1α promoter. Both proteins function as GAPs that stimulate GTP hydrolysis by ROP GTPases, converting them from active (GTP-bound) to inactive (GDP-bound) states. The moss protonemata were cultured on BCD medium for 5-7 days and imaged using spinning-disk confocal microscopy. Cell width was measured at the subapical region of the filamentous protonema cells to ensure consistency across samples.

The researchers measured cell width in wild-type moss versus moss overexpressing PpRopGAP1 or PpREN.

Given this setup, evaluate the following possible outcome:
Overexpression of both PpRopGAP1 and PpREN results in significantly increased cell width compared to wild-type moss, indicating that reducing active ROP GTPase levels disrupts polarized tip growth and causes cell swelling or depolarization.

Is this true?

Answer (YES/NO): NO